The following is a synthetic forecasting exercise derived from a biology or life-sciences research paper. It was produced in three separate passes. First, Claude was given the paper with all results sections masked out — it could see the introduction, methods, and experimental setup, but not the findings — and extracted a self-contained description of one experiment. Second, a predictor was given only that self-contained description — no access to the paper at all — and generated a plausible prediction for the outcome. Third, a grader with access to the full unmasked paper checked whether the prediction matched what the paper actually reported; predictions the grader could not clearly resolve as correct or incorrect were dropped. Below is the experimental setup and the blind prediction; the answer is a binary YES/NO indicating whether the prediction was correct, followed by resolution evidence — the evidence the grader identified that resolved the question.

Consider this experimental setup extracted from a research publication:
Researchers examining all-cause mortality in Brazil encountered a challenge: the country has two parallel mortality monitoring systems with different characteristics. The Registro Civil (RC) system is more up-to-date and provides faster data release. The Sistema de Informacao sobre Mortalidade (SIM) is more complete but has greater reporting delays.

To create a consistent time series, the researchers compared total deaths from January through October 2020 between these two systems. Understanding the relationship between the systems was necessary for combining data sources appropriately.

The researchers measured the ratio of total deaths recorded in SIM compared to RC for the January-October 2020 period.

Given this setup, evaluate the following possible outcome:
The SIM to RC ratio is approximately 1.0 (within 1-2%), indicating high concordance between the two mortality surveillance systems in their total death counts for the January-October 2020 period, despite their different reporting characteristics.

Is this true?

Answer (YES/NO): NO